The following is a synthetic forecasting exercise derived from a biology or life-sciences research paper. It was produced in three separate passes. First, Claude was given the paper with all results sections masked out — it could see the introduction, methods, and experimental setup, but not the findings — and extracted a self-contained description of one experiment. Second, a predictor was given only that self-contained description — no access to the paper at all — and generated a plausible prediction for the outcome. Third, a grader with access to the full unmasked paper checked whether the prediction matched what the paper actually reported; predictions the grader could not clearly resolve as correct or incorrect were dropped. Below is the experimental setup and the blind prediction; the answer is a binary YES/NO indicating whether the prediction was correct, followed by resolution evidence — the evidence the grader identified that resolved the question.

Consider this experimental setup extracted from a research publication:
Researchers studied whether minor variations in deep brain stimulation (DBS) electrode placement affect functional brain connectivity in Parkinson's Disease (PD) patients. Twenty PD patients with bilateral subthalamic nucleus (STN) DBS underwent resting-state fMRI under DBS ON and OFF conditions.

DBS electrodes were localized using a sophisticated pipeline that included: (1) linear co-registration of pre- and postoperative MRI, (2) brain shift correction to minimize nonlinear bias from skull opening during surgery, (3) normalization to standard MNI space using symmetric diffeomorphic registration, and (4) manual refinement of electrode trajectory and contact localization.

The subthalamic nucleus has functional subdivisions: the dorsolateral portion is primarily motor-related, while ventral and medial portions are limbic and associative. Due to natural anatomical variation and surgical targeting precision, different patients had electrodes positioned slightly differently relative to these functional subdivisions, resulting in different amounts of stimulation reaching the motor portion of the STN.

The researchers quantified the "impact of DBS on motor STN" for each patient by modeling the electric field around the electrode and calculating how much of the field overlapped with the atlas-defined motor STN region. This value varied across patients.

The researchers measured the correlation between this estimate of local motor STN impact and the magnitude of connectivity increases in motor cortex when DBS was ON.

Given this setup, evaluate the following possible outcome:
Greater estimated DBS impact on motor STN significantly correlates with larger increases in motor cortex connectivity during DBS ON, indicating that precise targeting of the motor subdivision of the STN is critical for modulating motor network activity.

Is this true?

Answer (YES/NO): YES